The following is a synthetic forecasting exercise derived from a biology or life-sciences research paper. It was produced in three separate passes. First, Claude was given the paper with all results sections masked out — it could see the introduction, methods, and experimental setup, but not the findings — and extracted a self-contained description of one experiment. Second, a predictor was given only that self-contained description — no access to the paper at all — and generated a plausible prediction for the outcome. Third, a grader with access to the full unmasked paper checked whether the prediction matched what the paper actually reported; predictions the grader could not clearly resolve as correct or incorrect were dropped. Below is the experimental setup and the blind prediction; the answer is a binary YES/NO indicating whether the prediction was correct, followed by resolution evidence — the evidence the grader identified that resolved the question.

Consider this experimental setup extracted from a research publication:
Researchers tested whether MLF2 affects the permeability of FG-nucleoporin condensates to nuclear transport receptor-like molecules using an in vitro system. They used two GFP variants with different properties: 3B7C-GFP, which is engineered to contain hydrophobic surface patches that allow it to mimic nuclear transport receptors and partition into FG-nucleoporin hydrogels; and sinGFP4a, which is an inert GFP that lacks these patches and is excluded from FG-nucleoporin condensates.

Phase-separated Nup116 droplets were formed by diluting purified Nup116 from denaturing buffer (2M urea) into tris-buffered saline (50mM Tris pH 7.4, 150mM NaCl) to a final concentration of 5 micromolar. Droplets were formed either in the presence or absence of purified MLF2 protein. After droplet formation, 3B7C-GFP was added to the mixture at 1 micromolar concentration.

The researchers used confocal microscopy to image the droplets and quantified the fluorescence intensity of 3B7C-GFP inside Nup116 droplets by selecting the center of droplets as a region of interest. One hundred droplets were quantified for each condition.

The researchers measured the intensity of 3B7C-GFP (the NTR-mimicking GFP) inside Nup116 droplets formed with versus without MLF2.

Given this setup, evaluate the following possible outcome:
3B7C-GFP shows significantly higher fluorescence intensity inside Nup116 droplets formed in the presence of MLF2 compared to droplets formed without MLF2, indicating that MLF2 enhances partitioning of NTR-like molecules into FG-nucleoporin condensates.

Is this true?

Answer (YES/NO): NO